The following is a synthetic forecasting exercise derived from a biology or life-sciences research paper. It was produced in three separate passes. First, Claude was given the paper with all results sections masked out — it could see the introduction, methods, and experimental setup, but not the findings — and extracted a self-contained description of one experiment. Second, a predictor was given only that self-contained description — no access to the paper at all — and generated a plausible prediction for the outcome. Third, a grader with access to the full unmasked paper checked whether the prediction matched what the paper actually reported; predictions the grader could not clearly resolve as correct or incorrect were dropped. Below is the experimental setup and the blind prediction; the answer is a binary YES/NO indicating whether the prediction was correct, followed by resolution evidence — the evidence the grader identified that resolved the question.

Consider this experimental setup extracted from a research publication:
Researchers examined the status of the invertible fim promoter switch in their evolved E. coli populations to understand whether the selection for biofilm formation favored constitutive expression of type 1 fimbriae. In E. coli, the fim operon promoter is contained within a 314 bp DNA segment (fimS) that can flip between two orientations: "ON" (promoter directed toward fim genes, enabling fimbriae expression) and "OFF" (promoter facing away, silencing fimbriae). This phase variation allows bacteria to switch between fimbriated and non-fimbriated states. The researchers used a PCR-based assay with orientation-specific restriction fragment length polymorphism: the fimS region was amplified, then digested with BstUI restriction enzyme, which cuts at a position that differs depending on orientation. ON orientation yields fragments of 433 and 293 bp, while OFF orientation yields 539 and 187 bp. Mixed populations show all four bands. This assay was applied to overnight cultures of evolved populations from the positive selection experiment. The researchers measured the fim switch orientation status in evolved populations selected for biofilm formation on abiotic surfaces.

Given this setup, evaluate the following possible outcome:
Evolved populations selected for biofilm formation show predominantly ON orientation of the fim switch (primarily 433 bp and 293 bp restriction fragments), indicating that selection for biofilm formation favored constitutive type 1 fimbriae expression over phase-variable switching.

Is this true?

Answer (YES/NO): NO